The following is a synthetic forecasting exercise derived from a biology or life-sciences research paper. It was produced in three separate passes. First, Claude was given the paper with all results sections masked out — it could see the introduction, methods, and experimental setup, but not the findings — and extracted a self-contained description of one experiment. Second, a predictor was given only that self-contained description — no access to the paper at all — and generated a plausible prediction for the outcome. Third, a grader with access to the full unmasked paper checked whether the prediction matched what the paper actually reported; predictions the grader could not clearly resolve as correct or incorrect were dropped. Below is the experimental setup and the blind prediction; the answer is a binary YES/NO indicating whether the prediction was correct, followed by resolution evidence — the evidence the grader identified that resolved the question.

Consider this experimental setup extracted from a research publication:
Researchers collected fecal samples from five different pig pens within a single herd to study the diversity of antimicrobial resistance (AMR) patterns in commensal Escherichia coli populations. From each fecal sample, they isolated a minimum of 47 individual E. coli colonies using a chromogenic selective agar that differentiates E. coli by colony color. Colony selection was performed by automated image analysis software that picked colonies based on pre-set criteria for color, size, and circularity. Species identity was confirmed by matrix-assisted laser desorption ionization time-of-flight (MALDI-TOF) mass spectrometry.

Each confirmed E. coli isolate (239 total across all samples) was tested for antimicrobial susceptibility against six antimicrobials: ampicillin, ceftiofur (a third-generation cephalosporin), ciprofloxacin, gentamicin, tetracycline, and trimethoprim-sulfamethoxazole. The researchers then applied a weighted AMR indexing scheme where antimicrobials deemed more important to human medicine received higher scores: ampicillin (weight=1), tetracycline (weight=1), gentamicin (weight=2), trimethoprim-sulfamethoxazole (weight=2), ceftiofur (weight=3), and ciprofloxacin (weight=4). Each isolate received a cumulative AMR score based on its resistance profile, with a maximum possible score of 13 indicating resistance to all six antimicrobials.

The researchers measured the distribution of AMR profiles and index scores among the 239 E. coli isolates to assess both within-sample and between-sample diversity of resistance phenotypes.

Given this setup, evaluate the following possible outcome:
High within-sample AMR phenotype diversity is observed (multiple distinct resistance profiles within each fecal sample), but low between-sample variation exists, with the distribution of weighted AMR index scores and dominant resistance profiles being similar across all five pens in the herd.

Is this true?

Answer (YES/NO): NO